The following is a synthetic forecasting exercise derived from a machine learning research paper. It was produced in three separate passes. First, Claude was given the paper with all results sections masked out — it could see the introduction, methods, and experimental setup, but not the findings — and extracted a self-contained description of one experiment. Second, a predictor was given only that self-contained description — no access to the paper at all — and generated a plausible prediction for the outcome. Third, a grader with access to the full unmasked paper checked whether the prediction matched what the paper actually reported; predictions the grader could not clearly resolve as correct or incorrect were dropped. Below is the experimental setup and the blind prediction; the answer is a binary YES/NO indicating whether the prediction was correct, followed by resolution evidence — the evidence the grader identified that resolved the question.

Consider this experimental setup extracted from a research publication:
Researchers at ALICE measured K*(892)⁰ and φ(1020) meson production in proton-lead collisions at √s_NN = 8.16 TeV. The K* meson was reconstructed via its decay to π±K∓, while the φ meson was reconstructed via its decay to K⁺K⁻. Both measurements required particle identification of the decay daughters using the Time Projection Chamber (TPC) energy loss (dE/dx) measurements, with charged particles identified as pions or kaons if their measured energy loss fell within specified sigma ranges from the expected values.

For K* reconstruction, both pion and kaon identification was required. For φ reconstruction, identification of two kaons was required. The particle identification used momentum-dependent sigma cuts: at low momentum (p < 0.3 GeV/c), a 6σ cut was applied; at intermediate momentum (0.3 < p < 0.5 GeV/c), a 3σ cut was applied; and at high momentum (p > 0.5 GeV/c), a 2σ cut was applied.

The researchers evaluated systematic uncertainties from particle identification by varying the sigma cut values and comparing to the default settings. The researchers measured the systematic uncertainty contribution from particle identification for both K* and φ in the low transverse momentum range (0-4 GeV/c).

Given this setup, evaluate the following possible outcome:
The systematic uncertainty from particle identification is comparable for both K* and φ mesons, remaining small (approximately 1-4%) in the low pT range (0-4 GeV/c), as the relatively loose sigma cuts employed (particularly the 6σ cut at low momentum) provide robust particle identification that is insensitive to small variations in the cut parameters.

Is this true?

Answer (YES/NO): NO